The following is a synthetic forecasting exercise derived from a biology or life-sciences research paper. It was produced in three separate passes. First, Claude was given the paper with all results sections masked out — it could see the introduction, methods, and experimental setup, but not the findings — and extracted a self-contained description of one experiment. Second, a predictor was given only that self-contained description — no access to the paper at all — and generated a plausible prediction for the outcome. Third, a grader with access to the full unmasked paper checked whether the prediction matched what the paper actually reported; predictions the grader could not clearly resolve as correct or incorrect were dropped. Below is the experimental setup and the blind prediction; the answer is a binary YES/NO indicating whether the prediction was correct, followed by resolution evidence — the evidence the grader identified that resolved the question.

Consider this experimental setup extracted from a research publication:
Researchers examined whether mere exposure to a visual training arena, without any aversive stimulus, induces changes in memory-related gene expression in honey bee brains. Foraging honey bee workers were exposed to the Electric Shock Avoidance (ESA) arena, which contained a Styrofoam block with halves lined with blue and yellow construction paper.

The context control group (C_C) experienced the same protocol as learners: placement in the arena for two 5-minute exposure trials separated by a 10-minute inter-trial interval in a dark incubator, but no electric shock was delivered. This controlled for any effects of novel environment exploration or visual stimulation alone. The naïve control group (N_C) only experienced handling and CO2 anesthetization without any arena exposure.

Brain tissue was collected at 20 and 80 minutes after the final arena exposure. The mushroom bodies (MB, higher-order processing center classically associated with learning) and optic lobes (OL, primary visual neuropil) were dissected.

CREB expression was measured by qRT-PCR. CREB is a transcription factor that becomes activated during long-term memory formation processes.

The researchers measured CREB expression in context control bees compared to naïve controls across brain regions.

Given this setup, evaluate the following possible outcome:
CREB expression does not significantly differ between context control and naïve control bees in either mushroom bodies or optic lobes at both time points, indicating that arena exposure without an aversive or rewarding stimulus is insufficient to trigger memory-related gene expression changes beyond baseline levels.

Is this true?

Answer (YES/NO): NO